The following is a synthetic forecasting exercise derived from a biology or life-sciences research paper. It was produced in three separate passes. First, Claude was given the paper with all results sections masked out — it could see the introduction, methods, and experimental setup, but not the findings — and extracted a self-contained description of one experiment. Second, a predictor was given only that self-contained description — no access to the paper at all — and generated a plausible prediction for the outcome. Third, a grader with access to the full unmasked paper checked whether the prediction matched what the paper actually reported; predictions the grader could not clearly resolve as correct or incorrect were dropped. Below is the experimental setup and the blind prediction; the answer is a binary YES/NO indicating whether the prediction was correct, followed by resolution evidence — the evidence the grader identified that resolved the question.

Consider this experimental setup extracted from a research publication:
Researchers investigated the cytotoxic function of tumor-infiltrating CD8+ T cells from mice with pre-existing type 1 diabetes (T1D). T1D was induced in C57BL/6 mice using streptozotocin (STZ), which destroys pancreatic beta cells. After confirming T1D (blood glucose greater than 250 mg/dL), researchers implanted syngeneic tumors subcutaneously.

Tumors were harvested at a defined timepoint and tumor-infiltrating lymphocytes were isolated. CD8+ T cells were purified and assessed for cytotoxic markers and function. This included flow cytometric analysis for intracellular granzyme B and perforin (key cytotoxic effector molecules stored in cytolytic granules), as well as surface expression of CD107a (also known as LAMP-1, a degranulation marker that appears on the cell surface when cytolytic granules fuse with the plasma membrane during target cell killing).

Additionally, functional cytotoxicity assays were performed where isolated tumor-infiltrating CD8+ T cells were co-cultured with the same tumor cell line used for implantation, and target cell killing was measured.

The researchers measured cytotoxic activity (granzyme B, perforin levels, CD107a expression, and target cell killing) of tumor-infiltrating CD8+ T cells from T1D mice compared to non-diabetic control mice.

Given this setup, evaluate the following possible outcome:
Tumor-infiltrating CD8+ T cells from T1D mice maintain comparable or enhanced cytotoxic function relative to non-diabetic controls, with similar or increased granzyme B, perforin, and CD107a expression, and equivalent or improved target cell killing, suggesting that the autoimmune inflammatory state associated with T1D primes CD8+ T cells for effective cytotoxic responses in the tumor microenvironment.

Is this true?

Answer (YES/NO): YES